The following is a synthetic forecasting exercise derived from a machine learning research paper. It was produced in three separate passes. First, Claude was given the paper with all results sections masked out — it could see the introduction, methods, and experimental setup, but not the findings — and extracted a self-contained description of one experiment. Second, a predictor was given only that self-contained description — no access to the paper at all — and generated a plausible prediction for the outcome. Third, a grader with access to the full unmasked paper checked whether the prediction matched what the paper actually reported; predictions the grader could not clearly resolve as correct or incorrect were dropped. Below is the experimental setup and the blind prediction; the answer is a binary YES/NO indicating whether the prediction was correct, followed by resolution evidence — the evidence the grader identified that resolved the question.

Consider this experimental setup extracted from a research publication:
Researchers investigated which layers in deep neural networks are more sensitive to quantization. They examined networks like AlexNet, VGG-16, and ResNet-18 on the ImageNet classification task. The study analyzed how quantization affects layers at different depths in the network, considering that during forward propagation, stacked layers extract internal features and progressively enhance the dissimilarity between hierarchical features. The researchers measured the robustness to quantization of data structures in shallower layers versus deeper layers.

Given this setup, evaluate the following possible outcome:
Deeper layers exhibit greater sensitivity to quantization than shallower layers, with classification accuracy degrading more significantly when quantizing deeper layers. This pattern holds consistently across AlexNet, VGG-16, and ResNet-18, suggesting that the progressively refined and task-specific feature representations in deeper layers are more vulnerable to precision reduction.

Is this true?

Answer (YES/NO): NO